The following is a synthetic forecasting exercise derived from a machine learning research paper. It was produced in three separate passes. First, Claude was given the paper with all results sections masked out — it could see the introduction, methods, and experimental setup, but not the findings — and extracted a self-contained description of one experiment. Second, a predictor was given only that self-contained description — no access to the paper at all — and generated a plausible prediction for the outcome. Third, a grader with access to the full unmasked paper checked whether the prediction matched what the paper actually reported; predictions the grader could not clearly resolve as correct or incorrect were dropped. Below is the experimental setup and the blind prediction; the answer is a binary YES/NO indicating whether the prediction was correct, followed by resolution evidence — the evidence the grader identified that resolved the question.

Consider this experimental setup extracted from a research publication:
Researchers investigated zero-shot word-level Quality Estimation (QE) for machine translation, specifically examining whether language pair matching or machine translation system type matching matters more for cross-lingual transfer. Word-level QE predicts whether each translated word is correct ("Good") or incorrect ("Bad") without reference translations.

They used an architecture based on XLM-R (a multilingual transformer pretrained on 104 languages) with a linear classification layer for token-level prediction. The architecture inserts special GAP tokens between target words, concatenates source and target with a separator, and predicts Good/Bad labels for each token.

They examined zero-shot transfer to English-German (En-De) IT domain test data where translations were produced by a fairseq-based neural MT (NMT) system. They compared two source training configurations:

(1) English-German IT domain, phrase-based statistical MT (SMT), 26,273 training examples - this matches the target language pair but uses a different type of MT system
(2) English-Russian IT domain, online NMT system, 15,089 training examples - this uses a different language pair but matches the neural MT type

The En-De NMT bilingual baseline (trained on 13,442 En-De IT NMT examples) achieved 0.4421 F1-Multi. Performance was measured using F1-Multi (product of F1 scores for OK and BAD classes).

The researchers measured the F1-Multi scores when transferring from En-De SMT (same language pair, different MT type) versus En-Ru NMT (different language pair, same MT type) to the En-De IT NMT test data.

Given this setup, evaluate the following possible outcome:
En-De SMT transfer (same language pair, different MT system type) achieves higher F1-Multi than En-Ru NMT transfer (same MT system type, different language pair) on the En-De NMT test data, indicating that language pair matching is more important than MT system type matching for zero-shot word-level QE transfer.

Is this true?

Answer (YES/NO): YES